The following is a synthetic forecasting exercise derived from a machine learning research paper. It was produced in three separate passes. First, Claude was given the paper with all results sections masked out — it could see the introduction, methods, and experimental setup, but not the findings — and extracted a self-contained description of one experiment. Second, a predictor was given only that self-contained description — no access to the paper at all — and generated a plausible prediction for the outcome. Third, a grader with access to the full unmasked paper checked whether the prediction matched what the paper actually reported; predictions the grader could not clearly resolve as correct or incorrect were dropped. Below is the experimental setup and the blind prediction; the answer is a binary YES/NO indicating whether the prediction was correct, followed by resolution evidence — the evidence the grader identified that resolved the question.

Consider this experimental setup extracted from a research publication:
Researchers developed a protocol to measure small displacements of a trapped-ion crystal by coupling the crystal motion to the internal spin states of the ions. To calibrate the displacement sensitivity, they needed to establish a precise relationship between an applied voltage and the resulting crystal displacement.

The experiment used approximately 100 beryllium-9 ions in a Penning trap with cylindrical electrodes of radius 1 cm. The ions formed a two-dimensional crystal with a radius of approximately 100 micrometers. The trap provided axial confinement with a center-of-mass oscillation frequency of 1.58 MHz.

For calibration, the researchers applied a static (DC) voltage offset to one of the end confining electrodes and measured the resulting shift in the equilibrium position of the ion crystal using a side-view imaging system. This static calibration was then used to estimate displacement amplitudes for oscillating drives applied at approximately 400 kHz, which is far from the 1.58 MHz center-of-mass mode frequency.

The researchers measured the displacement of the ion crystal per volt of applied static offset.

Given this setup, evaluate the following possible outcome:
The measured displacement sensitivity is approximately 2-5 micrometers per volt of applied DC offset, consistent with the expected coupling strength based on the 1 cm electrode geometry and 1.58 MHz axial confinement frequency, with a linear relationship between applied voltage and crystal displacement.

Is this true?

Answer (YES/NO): NO